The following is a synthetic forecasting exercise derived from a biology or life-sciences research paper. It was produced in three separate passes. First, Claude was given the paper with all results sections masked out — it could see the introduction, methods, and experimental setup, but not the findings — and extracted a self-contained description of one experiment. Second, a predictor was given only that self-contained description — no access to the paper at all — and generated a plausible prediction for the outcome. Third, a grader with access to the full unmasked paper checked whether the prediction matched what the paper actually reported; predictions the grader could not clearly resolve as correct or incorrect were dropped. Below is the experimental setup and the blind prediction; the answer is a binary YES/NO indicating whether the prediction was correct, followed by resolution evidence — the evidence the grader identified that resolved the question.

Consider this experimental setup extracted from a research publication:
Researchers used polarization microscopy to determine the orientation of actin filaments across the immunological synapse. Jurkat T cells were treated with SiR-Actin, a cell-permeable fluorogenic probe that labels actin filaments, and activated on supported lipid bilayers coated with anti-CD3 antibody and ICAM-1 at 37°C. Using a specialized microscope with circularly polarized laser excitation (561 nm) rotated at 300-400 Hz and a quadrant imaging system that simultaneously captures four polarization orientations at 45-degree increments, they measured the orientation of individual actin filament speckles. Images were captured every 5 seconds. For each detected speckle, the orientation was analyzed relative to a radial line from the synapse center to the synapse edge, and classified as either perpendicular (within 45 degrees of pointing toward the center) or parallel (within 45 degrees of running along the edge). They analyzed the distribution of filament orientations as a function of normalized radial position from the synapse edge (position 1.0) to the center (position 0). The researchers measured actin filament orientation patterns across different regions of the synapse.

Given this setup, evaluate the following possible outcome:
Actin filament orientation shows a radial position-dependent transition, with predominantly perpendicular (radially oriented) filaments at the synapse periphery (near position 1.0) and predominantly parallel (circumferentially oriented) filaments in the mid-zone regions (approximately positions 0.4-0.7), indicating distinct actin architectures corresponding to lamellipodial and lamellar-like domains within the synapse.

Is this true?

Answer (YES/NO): NO